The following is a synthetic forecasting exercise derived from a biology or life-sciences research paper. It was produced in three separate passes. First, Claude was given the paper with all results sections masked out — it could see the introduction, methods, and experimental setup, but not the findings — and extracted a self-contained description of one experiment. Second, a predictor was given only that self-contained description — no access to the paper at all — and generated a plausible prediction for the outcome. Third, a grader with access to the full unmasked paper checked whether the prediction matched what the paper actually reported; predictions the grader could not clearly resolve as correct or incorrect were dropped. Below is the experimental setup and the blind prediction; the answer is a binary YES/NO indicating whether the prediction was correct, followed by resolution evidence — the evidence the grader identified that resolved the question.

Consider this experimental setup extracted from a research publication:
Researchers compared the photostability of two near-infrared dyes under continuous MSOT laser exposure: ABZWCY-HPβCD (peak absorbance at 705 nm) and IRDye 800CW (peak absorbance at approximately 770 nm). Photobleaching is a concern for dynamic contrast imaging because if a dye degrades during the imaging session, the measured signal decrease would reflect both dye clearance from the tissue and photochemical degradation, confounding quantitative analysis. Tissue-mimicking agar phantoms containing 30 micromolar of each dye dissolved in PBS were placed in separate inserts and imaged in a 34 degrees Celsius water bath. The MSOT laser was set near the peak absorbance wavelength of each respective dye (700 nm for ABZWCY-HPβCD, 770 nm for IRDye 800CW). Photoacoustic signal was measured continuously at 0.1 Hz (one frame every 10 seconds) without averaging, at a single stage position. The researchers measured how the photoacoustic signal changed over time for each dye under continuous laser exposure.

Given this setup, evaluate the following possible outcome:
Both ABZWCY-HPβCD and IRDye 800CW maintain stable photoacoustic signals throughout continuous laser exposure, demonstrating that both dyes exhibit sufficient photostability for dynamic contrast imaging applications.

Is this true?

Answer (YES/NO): NO